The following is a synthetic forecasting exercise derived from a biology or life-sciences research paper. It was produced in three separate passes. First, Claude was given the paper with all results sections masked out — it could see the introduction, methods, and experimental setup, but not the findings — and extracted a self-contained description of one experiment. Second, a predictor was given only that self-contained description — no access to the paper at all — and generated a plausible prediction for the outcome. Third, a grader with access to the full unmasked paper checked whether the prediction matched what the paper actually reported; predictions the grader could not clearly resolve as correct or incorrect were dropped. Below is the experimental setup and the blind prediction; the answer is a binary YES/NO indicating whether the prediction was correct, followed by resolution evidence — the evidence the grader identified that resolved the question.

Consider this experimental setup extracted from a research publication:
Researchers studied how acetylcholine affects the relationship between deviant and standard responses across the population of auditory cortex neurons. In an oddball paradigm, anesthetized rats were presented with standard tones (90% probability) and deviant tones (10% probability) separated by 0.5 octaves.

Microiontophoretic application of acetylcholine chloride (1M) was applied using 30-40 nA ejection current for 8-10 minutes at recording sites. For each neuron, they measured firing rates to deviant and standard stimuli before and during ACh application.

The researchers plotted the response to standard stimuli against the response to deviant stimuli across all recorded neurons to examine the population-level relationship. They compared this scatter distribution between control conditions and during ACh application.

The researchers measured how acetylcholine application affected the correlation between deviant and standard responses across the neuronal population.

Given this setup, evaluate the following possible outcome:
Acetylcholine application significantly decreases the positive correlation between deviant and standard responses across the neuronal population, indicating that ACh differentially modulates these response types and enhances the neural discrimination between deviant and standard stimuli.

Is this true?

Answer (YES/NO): NO